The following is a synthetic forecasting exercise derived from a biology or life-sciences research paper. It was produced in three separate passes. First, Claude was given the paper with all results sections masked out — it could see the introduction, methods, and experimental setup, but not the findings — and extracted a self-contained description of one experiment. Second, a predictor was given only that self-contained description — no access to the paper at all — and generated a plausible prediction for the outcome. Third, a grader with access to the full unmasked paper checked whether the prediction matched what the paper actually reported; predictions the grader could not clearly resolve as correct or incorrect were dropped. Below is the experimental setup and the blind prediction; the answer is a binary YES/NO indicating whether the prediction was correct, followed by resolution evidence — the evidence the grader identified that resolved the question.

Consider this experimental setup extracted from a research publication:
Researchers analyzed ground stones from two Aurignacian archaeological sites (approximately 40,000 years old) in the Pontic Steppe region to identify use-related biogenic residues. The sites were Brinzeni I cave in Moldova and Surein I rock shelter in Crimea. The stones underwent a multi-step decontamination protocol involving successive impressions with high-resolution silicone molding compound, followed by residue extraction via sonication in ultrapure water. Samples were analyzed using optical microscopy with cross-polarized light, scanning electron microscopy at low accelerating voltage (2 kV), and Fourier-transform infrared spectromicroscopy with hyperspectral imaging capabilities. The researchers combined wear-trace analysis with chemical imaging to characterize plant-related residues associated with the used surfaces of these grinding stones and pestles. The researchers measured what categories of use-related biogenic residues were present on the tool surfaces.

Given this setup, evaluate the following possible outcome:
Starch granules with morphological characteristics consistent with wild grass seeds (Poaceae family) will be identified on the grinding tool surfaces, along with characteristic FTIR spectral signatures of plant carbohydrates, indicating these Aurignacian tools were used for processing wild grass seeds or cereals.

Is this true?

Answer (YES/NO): NO